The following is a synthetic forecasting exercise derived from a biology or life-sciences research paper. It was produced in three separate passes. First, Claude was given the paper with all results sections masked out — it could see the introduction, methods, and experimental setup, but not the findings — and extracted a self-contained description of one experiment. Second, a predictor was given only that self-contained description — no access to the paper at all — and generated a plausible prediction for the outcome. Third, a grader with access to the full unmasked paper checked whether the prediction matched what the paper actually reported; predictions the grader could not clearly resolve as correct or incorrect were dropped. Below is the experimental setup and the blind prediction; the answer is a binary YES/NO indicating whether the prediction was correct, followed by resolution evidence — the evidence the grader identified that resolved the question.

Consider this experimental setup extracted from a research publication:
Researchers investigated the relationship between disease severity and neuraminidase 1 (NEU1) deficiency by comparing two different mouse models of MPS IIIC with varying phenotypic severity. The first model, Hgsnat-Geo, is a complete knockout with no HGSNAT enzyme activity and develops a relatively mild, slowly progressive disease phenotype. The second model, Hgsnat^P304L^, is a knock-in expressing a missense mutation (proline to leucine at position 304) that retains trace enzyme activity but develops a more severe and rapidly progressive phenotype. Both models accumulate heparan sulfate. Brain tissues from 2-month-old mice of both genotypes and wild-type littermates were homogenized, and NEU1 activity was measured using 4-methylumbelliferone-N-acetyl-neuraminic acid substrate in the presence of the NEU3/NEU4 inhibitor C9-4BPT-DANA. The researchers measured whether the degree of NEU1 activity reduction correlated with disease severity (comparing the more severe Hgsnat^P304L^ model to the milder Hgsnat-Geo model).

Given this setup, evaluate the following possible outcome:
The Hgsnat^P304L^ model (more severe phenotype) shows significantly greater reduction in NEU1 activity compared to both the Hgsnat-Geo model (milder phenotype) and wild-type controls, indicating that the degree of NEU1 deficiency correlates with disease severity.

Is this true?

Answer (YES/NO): NO